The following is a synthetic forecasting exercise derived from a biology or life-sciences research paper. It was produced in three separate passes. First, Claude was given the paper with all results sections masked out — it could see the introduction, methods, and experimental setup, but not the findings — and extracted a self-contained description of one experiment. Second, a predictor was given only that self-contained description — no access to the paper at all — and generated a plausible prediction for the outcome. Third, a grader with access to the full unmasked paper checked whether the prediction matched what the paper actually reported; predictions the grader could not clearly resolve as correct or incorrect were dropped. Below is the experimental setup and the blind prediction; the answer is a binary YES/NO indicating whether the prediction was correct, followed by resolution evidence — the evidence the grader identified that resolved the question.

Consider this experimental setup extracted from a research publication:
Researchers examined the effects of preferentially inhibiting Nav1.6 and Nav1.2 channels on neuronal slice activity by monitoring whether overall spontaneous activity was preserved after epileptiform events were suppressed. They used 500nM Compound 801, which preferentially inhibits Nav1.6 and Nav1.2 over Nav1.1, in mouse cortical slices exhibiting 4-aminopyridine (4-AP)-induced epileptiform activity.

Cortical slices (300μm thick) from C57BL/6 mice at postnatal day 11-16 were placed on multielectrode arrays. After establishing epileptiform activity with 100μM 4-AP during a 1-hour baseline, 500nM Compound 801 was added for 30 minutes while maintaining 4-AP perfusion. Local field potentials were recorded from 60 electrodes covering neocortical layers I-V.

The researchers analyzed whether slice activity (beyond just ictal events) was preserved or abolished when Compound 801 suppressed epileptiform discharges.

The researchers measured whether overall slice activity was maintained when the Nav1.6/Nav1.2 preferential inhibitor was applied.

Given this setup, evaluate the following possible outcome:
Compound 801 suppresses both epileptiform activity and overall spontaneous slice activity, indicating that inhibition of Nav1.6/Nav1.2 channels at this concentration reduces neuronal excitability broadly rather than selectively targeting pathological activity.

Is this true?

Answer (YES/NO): NO